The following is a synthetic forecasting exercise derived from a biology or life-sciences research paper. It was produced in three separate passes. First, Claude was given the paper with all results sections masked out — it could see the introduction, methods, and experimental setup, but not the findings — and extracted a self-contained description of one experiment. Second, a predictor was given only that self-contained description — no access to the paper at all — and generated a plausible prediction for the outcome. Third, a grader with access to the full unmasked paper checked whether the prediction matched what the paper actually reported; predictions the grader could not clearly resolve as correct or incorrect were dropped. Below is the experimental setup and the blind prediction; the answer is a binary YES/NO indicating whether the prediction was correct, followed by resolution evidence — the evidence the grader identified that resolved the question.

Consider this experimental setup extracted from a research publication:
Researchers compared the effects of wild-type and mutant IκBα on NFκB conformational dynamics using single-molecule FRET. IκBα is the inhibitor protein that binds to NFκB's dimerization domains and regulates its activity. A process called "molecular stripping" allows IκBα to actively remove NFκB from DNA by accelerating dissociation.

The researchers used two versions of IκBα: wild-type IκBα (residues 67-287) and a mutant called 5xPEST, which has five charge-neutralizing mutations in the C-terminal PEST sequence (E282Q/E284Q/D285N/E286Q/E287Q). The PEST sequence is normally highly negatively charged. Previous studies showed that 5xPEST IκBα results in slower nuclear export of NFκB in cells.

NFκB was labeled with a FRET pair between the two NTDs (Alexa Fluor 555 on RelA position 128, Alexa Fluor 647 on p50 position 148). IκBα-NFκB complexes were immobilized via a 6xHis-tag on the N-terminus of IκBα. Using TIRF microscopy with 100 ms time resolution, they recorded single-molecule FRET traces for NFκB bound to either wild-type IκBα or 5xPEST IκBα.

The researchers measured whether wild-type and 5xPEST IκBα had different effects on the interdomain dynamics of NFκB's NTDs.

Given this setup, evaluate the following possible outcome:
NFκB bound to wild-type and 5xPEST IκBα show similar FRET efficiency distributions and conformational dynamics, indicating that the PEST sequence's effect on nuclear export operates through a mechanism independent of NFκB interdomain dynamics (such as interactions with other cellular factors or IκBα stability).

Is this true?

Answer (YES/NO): NO